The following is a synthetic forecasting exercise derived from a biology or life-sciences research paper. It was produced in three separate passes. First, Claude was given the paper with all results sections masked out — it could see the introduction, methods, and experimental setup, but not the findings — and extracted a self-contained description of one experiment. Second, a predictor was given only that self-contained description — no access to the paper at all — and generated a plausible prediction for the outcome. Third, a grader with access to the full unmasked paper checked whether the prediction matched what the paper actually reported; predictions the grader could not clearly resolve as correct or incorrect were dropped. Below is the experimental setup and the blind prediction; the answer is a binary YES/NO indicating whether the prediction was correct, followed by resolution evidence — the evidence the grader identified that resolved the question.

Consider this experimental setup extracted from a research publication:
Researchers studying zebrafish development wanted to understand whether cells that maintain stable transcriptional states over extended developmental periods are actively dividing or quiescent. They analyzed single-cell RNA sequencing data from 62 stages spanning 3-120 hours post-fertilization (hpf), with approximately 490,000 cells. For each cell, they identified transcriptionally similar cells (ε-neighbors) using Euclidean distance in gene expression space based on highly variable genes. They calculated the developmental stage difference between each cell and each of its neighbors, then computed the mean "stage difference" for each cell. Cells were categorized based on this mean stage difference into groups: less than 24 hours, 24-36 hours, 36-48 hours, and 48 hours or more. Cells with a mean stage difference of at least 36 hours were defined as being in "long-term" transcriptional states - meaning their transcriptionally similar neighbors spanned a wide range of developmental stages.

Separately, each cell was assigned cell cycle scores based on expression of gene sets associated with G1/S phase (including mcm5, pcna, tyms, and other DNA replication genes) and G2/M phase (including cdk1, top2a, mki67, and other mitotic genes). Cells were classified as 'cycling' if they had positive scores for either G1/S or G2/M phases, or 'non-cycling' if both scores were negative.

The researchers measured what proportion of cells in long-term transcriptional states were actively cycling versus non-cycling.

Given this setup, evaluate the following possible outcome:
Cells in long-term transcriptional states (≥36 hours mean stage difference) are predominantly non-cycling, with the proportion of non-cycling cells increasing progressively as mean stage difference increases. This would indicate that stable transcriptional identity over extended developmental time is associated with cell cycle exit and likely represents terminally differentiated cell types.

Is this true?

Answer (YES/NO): NO